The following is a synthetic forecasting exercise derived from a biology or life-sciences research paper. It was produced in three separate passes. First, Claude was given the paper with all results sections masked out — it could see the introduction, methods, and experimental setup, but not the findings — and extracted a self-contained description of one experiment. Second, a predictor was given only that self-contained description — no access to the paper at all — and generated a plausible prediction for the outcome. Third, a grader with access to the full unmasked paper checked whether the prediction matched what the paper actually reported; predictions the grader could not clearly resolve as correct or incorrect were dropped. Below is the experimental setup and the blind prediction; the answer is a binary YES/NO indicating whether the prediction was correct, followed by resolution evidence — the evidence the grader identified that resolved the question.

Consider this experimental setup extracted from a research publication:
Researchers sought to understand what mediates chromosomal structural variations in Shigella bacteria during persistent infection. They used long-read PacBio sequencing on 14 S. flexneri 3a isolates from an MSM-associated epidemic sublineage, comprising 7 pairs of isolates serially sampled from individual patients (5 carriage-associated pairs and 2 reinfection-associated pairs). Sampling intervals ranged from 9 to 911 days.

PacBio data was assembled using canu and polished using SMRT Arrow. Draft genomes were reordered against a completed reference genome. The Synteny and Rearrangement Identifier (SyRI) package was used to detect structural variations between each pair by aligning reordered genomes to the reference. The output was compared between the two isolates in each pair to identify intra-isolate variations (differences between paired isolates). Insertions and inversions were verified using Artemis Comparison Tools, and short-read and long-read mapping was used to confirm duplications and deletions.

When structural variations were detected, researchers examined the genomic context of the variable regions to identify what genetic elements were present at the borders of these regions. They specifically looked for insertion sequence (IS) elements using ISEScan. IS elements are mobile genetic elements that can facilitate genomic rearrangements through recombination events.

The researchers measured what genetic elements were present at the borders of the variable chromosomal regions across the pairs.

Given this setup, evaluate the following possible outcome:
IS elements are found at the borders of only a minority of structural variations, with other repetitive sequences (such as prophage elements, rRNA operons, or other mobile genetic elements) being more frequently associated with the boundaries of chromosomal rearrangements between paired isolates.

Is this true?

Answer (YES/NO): NO